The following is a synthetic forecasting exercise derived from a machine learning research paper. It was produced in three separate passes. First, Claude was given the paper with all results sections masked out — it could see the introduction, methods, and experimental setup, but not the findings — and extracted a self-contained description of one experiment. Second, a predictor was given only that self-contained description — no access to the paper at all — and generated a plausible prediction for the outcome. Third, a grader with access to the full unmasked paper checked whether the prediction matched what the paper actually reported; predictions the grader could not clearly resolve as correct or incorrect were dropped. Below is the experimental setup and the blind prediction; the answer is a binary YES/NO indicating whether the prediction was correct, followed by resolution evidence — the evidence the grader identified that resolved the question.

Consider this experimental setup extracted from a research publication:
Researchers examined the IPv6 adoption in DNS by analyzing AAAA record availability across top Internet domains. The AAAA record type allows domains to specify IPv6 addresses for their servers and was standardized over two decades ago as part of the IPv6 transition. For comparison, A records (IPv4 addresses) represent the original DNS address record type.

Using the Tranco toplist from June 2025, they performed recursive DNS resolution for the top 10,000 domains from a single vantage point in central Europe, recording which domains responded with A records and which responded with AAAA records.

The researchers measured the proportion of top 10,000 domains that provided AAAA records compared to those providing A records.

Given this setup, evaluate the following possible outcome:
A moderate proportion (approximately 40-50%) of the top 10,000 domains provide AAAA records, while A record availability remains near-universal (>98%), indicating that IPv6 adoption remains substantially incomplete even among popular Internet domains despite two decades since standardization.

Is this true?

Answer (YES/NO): NO